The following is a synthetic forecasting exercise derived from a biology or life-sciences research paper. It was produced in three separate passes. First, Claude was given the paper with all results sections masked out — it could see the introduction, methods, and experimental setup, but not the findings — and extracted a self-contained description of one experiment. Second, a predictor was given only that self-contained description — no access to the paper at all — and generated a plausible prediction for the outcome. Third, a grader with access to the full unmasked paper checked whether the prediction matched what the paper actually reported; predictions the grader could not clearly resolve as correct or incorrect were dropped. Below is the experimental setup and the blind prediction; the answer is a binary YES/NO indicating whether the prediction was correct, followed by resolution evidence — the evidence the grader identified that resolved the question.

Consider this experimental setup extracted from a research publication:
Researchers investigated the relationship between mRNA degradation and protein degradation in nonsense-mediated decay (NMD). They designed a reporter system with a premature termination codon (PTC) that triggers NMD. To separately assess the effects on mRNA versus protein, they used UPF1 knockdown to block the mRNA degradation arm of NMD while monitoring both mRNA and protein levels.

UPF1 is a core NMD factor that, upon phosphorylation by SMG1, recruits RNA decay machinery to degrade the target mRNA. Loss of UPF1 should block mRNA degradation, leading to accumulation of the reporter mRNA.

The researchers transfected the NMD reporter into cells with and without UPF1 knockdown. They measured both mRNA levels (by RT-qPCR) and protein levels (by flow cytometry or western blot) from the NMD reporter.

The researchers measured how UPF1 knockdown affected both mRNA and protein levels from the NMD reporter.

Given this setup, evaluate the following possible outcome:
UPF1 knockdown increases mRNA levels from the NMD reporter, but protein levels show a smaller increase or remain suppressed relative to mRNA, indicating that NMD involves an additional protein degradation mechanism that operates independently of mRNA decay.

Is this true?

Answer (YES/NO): NO